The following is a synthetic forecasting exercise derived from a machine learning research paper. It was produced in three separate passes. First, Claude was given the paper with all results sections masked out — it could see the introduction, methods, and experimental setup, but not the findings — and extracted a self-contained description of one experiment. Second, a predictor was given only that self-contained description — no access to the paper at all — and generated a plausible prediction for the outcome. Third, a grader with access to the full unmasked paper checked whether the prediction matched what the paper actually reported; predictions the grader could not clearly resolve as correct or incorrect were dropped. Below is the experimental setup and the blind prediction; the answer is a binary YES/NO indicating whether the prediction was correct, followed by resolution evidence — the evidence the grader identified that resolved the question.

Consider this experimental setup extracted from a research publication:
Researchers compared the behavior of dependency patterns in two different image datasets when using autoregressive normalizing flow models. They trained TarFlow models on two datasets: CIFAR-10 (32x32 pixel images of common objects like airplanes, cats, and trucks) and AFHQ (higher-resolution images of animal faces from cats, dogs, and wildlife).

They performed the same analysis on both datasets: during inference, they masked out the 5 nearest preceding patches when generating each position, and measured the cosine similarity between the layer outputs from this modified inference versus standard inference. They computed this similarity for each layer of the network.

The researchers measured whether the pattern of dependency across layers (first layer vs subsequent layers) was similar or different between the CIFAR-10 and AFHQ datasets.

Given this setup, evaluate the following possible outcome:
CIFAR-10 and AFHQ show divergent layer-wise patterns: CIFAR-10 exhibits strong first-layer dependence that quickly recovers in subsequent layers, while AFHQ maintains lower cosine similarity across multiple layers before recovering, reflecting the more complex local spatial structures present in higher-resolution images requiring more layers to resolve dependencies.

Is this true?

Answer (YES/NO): NO